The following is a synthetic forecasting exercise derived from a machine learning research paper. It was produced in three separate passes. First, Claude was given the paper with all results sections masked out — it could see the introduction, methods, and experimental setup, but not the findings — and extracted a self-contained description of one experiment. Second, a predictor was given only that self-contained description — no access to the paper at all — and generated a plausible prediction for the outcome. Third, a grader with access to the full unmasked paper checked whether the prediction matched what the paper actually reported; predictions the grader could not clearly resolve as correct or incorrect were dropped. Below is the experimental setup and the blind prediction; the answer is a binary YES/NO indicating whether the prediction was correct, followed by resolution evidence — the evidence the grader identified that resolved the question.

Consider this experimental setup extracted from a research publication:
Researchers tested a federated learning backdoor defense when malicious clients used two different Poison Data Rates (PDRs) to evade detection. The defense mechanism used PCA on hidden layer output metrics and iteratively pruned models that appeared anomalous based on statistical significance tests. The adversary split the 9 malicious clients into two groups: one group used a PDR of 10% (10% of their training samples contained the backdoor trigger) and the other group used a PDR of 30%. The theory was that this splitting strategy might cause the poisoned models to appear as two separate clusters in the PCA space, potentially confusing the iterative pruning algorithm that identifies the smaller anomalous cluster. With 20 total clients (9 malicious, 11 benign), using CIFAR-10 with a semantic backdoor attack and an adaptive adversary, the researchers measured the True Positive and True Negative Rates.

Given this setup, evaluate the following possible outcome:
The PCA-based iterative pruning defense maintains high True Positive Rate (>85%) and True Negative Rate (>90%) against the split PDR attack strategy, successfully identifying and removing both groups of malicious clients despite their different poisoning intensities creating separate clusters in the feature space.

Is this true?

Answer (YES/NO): YES